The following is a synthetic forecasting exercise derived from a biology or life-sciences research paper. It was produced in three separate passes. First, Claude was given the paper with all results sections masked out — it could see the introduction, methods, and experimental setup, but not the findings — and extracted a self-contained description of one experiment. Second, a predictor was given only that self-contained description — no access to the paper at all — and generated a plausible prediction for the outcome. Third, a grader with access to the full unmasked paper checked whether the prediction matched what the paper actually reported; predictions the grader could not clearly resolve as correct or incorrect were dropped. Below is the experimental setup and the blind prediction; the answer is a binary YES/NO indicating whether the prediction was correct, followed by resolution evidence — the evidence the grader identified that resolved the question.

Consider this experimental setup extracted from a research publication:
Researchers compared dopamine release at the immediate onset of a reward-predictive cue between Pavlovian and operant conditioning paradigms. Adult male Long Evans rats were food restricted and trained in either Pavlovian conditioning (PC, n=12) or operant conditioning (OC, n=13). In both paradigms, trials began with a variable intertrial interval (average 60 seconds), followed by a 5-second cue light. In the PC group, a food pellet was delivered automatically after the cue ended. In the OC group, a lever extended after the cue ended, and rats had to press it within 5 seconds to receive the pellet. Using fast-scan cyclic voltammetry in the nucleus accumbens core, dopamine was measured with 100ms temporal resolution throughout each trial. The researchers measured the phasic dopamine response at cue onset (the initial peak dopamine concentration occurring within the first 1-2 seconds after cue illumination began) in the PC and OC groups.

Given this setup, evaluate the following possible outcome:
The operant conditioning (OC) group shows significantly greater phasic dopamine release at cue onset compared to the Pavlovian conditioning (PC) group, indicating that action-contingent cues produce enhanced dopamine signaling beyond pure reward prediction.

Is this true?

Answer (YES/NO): NO